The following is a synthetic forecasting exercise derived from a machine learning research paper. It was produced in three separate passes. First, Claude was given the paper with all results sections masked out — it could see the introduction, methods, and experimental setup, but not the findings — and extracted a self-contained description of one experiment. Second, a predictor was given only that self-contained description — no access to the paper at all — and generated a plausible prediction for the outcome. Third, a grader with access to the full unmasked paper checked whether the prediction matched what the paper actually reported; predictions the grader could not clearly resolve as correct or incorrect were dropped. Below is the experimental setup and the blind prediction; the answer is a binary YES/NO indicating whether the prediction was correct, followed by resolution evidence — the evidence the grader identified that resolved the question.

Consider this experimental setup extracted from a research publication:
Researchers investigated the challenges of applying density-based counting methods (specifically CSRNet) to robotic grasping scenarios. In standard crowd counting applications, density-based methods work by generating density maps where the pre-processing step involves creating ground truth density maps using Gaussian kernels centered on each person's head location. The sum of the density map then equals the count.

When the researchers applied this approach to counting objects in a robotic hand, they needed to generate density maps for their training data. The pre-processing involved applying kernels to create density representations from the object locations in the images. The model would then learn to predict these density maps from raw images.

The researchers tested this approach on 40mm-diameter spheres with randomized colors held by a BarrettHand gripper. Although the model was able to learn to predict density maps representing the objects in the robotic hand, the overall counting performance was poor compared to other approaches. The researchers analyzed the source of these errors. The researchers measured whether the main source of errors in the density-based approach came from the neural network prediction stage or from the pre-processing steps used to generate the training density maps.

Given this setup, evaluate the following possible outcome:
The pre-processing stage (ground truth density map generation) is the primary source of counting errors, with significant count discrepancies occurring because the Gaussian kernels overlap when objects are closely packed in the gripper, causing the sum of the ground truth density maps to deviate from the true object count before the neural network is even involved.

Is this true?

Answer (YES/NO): NO